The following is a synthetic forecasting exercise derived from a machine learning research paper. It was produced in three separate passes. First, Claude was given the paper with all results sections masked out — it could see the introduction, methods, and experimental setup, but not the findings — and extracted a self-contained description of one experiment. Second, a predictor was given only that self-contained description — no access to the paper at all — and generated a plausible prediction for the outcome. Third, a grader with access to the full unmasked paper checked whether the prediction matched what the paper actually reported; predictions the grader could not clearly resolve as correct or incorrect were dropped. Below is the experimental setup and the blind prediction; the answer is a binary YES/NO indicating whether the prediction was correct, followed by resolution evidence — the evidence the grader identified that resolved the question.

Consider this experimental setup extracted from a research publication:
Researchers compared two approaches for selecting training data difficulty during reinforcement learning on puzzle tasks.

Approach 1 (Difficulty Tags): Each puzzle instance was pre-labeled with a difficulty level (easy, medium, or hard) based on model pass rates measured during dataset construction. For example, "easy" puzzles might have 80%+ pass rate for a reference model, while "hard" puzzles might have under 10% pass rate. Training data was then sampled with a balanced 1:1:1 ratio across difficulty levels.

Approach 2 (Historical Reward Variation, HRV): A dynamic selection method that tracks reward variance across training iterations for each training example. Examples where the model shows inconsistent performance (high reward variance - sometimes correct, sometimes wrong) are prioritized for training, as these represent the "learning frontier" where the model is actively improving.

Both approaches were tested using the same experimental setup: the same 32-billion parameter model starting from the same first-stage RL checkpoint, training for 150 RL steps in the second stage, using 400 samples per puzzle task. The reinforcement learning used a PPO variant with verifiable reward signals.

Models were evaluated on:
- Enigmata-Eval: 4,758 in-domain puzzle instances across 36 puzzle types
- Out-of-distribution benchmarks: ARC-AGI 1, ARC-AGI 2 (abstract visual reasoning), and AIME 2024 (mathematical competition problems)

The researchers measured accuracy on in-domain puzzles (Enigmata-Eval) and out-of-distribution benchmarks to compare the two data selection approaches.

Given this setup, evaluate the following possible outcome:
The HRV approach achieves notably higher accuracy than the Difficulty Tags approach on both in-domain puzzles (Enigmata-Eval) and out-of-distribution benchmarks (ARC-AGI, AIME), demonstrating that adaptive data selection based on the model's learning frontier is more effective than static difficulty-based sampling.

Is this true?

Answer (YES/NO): NO